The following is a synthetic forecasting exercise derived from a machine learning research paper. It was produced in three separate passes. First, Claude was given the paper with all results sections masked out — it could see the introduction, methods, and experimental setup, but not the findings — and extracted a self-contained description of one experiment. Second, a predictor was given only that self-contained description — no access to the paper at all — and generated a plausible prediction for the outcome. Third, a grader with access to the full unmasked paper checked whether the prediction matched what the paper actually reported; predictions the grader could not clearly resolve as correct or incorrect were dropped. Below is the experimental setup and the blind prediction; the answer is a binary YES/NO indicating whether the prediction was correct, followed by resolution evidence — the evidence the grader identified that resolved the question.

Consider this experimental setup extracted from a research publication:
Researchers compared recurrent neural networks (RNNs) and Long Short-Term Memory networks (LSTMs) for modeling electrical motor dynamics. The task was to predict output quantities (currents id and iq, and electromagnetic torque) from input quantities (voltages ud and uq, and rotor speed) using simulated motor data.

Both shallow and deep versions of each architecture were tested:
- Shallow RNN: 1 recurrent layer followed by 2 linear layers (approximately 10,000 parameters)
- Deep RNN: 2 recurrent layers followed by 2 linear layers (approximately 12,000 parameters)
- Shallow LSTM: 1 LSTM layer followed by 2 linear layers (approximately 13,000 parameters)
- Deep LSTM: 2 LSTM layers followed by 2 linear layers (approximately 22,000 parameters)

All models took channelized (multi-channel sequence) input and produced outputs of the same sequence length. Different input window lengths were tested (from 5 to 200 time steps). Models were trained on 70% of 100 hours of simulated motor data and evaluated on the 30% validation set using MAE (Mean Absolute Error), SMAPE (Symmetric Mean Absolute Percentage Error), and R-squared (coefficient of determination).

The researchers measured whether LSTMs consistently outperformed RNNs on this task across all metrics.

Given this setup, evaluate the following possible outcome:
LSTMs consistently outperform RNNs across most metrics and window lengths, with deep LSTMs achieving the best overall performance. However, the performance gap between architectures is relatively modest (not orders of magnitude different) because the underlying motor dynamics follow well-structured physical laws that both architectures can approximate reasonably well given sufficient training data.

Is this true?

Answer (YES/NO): YES